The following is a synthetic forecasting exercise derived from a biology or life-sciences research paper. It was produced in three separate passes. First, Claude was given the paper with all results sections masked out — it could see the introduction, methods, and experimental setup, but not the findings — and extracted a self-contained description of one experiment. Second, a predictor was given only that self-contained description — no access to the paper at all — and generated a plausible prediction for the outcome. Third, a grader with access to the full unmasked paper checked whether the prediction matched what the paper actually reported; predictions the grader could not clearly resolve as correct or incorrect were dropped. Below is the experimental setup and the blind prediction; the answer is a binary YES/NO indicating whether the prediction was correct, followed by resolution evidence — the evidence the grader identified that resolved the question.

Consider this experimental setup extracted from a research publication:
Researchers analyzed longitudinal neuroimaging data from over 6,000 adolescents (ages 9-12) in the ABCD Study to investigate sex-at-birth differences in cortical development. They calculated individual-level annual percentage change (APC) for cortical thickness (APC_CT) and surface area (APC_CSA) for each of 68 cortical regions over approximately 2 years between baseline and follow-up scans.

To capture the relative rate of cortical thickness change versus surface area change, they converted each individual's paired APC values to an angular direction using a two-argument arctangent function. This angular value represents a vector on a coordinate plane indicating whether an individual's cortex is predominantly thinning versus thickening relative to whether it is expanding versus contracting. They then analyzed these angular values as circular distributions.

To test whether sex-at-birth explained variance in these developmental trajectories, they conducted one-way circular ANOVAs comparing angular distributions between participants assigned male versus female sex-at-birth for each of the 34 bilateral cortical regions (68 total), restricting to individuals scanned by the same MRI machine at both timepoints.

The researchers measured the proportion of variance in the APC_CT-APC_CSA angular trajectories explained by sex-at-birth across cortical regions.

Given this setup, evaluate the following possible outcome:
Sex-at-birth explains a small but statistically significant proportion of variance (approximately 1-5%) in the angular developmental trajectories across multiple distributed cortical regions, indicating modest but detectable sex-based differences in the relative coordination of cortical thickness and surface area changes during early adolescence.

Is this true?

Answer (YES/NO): NO